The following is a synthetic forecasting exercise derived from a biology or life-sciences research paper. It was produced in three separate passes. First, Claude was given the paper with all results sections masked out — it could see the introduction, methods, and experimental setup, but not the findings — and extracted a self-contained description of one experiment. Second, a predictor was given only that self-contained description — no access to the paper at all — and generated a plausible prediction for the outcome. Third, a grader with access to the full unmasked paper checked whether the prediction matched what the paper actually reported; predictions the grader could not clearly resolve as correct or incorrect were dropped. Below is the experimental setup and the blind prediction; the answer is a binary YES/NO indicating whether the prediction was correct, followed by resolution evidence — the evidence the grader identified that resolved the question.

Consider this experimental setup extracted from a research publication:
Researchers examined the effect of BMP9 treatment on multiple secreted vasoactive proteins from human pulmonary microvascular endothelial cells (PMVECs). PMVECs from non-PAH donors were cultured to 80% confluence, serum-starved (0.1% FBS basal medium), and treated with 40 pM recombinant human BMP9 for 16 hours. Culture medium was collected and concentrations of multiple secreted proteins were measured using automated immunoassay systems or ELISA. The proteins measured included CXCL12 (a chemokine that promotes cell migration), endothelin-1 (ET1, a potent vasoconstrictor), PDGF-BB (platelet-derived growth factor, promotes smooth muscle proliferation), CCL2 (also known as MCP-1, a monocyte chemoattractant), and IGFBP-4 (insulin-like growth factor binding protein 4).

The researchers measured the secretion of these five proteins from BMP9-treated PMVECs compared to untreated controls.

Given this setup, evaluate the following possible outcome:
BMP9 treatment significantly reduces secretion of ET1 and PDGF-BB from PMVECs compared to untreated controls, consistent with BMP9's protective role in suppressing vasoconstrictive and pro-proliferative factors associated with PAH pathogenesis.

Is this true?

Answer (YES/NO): NO